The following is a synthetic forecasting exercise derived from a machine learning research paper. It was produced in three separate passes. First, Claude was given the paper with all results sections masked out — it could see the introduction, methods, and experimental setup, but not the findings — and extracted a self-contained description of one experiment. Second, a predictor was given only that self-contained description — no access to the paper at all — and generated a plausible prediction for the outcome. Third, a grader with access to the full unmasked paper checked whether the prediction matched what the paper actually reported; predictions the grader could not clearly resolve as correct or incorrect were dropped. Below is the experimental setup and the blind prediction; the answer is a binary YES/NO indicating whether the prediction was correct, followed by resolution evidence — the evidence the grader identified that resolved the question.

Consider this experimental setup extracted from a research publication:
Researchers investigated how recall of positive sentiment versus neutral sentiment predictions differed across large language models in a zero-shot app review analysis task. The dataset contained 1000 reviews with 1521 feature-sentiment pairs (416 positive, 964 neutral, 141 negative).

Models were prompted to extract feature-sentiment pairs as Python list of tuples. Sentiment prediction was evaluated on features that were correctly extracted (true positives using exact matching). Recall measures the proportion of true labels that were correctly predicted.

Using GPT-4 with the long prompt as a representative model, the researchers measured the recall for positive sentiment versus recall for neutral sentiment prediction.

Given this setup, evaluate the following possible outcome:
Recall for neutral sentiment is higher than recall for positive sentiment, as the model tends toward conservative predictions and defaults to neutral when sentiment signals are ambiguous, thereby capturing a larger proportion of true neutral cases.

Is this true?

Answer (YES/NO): NO